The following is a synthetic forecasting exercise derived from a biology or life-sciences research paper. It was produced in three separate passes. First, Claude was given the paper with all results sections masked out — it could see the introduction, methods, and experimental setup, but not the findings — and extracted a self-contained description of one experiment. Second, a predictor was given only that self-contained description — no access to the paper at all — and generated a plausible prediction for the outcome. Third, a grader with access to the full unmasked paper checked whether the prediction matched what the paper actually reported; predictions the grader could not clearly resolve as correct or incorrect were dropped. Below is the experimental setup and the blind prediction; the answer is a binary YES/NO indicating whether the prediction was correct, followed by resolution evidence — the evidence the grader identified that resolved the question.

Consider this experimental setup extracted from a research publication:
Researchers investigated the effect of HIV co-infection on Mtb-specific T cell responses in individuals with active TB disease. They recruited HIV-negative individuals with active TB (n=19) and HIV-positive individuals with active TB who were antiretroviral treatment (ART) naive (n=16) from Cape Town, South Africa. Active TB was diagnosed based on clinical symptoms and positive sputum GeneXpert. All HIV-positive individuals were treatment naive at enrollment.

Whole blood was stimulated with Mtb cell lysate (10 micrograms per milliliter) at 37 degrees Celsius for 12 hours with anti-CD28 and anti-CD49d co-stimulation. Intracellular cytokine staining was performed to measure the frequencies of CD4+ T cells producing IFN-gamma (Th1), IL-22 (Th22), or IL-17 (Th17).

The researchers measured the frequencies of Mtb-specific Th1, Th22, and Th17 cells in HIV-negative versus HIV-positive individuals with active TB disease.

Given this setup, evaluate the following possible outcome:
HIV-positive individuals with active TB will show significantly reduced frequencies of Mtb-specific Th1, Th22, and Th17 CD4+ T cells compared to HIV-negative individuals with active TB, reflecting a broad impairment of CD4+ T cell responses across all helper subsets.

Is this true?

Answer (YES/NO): NO